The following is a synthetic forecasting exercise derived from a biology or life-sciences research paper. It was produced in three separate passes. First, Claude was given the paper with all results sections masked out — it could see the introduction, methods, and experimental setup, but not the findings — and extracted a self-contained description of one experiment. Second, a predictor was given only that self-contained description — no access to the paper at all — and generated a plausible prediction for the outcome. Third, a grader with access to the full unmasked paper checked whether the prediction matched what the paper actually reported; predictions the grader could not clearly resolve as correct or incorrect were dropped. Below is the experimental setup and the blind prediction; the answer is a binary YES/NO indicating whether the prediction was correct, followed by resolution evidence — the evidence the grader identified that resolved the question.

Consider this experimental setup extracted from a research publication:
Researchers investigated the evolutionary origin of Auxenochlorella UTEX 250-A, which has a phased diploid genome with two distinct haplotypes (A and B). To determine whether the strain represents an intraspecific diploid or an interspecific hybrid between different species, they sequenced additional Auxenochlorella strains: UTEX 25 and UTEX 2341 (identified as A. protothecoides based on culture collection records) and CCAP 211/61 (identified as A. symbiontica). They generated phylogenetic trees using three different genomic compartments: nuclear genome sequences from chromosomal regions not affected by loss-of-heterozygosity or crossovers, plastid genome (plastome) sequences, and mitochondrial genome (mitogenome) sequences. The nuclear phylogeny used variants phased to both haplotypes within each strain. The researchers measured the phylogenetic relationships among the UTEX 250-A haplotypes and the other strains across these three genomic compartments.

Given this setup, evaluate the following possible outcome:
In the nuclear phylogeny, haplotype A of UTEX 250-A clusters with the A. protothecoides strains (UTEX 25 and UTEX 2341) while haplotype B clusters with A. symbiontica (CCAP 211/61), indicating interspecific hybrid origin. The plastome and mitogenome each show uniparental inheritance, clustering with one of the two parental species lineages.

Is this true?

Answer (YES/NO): YES